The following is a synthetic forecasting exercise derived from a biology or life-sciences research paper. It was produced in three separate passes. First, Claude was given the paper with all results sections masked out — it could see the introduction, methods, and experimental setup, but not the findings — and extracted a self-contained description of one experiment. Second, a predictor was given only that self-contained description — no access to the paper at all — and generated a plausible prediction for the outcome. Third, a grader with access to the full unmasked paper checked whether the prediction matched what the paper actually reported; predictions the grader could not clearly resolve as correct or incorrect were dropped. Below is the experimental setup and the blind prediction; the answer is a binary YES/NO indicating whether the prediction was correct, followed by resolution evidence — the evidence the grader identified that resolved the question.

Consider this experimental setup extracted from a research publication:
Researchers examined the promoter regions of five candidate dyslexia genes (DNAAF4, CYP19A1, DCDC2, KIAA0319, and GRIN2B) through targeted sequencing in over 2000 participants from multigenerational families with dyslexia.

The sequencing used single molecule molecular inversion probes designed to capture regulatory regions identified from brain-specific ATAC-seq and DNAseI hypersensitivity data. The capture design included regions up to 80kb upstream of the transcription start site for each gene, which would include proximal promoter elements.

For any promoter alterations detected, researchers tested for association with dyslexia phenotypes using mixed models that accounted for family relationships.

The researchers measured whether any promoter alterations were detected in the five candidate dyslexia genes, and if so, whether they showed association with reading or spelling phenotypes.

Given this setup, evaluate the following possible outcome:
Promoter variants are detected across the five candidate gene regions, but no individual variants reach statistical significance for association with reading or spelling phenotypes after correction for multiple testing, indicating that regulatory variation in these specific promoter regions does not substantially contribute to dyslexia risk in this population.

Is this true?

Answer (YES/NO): NO